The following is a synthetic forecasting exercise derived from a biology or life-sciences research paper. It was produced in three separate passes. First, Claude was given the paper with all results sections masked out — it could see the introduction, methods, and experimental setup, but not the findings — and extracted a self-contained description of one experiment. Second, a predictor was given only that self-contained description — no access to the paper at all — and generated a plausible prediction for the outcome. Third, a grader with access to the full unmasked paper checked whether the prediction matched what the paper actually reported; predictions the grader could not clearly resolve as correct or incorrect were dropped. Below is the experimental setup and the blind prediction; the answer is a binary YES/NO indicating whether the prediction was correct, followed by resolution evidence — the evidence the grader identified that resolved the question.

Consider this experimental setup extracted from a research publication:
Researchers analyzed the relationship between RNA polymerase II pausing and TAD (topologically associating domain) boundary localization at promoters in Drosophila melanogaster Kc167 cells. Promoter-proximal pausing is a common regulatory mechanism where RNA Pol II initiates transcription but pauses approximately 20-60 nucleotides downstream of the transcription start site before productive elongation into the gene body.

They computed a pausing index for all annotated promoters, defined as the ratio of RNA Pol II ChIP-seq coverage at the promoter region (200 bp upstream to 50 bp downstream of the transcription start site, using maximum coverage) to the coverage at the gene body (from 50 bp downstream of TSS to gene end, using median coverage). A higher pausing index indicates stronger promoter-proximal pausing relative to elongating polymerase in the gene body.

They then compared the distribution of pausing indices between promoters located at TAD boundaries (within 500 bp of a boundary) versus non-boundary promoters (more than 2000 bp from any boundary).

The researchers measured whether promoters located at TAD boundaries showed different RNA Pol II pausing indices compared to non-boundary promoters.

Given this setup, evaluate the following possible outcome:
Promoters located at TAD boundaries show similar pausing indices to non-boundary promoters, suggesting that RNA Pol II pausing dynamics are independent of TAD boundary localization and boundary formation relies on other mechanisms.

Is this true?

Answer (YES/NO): NO